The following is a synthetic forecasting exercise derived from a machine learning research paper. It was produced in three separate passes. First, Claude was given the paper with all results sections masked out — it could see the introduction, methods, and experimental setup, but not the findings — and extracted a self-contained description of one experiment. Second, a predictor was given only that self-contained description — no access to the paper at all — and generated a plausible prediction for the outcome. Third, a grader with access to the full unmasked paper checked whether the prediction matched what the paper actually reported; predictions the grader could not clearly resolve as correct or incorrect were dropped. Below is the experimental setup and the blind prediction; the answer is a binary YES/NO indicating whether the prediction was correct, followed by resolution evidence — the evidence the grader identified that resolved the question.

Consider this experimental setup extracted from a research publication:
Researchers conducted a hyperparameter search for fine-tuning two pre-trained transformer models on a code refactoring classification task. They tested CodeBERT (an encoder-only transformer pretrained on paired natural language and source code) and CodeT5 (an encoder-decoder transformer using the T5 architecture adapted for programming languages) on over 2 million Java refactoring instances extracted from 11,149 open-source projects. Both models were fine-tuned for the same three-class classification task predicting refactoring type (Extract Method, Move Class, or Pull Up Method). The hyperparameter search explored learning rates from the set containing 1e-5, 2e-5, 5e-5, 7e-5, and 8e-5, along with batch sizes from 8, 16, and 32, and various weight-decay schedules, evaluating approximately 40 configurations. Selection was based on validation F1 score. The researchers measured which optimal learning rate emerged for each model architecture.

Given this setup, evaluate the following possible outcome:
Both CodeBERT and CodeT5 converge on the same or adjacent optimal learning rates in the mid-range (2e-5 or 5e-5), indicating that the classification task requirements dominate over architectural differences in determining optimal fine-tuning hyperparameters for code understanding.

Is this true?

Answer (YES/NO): NO